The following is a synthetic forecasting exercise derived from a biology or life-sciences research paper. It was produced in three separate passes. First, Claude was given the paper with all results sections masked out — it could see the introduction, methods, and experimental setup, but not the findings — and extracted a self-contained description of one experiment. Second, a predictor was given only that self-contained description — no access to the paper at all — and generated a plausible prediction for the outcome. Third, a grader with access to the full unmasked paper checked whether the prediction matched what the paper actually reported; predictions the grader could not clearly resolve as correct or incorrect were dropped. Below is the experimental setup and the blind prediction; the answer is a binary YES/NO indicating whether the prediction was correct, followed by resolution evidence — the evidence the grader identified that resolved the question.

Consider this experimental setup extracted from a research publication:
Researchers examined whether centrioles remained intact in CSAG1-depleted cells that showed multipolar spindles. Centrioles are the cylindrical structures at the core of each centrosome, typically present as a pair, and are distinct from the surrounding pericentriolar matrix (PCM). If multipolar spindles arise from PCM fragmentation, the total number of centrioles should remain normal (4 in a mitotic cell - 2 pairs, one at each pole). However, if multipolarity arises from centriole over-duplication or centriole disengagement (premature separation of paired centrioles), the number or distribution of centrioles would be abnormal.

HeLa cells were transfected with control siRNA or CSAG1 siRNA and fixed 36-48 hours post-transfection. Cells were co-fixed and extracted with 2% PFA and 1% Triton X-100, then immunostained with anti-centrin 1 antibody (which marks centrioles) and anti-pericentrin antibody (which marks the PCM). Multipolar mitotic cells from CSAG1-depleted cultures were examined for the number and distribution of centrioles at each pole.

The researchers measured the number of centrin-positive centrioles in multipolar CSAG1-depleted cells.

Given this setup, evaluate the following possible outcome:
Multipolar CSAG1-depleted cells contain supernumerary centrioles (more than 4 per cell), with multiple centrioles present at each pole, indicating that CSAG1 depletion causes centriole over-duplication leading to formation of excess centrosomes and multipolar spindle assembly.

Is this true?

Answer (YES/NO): NO